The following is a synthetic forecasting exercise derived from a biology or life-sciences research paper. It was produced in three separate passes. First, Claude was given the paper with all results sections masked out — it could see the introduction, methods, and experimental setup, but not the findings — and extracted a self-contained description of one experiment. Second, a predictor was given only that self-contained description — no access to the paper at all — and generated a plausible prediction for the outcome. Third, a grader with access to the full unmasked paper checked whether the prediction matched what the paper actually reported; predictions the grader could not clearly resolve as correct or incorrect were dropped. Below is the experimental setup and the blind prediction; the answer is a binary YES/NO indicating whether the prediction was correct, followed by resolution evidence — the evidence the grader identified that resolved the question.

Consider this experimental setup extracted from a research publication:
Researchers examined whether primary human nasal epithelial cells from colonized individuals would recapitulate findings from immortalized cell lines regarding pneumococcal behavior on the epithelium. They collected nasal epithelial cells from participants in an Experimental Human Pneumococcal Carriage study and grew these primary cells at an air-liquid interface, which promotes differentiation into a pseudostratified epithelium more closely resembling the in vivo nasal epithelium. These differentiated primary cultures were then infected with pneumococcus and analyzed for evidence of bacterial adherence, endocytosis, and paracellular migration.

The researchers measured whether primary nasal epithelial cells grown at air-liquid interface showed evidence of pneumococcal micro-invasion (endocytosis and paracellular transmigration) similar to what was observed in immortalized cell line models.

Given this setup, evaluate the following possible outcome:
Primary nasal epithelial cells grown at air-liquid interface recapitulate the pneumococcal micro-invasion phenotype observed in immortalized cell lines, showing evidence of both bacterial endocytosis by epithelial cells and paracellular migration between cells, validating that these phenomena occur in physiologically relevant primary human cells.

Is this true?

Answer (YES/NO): YES